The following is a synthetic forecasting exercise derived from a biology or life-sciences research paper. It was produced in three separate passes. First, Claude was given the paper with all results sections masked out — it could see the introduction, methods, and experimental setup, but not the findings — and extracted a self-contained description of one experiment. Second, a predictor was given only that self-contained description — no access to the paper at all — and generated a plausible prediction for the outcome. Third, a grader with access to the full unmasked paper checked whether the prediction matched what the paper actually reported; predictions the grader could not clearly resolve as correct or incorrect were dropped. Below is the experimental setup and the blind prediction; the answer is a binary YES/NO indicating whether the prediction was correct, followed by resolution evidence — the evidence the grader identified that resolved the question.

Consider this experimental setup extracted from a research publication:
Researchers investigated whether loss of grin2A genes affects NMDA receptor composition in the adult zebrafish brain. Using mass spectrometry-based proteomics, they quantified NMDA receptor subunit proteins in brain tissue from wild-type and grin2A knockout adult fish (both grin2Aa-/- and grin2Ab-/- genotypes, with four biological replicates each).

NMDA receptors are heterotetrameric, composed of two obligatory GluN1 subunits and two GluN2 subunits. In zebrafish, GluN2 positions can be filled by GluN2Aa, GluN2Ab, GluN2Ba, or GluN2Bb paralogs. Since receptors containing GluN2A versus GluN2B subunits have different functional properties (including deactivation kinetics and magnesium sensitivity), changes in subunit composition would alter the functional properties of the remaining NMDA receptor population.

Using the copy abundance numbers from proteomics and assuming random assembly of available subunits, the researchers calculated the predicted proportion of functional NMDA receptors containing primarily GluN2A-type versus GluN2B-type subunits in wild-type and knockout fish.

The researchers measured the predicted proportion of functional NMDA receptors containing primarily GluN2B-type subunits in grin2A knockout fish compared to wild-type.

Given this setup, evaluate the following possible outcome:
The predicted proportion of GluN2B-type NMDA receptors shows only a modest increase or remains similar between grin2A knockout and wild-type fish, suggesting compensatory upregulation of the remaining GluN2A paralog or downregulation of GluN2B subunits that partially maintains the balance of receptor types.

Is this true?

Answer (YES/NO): NO